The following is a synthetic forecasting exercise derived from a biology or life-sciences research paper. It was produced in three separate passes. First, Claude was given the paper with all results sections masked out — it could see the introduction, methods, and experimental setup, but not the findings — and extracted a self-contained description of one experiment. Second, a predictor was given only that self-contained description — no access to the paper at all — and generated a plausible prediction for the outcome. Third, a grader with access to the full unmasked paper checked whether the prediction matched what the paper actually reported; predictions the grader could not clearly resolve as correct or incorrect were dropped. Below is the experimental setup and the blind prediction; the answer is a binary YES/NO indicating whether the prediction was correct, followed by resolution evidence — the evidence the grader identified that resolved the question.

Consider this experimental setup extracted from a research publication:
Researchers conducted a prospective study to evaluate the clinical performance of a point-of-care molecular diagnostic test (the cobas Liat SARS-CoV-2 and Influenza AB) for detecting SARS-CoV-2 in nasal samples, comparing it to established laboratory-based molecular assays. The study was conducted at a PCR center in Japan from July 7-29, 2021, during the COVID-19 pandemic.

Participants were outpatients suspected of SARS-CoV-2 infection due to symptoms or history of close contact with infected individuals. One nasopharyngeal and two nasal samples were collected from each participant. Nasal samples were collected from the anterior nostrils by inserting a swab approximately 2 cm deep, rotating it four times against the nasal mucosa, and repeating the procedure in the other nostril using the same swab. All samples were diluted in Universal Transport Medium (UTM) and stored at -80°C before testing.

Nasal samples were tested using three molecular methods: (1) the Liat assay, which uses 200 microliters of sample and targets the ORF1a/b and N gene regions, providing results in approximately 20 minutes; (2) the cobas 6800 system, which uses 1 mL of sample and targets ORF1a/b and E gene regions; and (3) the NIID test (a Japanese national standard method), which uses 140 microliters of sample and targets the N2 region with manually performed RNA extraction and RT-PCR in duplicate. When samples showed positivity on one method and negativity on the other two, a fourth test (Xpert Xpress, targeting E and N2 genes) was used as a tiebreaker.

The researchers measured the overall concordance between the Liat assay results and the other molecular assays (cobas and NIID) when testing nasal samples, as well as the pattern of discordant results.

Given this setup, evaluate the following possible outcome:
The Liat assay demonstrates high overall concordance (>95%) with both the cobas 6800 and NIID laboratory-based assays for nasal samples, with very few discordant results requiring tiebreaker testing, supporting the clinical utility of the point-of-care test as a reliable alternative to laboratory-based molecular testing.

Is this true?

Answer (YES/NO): YES